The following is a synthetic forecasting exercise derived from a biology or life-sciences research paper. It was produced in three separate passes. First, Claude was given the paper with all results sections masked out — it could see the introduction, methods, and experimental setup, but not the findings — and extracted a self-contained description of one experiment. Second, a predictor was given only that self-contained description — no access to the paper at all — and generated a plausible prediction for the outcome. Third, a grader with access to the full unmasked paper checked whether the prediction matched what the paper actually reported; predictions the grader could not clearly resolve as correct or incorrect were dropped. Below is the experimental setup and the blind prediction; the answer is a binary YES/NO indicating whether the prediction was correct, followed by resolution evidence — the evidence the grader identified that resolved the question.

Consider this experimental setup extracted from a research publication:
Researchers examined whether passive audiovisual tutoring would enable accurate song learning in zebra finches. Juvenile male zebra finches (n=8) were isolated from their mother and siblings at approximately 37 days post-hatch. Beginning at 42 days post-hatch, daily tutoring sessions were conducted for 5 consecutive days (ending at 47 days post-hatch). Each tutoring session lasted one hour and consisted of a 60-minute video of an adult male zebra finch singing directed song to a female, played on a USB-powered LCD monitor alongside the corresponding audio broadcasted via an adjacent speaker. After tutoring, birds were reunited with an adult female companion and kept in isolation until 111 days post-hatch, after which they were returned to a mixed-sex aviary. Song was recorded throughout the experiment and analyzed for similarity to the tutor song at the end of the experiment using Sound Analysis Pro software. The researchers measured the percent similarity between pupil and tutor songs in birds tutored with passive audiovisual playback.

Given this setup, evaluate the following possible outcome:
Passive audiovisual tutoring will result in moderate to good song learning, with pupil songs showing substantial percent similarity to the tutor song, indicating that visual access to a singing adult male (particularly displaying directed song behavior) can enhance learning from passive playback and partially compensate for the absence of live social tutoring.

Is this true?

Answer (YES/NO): NO